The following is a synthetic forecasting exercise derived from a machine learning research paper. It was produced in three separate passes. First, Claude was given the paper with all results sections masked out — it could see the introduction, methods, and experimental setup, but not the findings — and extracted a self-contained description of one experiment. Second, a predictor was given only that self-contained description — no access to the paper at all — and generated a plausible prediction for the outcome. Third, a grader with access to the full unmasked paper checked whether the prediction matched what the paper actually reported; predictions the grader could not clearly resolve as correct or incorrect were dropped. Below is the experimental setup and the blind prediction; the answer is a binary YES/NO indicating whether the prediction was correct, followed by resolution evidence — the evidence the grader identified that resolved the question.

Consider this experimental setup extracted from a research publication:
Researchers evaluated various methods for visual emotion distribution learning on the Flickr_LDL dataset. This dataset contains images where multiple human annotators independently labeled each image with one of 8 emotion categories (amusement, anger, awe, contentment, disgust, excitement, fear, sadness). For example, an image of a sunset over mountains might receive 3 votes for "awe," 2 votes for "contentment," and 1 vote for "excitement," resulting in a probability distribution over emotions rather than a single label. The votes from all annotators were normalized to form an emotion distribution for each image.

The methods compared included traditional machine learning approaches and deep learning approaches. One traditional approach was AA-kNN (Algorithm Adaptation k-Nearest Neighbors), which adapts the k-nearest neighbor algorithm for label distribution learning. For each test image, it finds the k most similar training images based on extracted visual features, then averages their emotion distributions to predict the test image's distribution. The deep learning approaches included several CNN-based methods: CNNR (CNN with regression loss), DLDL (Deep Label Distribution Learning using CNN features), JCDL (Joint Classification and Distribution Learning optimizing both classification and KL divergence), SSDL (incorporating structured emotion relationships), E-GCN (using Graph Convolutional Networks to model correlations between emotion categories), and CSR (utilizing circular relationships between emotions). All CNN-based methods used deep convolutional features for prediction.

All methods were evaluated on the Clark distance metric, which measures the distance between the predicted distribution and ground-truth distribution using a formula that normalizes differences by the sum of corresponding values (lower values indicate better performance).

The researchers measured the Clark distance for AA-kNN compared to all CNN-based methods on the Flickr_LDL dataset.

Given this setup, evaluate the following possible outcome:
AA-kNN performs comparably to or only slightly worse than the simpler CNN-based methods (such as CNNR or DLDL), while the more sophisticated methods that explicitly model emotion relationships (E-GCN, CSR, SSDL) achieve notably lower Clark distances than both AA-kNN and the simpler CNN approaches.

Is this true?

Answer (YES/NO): NO